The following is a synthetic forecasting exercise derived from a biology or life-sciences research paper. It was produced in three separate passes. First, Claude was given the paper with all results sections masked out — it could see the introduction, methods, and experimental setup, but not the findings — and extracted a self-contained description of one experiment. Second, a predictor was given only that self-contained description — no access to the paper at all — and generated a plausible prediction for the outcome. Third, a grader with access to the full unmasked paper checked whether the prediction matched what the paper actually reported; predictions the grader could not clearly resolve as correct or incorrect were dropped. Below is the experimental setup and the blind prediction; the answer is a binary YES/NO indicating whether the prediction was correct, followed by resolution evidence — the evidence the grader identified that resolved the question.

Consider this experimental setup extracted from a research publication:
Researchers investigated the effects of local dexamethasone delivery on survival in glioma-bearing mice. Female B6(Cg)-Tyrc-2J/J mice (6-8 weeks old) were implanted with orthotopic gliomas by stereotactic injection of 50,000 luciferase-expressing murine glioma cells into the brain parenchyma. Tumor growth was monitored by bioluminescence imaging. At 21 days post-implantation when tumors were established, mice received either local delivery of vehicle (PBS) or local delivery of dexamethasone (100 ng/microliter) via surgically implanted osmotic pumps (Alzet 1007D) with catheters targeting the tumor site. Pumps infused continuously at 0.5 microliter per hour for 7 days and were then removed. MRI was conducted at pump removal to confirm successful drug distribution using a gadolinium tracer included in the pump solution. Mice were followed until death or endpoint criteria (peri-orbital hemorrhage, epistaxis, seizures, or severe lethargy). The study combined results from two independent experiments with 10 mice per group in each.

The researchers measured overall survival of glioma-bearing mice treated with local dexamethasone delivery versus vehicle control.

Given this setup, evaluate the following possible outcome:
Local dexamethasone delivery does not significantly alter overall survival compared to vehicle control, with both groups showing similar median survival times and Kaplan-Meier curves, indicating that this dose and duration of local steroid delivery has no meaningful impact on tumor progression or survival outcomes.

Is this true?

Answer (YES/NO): NO